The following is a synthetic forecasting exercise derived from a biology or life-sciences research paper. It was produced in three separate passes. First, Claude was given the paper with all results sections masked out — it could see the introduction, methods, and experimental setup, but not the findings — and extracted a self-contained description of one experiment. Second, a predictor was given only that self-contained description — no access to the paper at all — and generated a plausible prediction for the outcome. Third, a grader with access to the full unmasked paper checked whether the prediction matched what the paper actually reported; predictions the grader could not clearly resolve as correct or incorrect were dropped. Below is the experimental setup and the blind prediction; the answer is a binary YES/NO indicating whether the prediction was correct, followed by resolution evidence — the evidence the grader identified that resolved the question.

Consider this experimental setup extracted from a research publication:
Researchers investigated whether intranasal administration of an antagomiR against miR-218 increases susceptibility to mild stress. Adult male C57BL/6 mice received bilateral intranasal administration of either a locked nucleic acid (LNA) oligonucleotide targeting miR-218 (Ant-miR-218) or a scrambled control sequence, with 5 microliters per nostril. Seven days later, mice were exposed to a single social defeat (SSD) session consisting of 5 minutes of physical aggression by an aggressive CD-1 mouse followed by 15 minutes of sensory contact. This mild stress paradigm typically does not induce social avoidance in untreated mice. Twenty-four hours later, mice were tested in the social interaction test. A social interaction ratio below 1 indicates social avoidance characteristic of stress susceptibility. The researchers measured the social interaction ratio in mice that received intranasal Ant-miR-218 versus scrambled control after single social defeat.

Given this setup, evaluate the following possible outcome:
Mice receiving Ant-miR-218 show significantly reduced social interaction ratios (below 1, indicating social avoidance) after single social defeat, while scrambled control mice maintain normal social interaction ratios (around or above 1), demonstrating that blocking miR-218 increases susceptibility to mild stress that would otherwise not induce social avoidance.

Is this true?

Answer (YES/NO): YES